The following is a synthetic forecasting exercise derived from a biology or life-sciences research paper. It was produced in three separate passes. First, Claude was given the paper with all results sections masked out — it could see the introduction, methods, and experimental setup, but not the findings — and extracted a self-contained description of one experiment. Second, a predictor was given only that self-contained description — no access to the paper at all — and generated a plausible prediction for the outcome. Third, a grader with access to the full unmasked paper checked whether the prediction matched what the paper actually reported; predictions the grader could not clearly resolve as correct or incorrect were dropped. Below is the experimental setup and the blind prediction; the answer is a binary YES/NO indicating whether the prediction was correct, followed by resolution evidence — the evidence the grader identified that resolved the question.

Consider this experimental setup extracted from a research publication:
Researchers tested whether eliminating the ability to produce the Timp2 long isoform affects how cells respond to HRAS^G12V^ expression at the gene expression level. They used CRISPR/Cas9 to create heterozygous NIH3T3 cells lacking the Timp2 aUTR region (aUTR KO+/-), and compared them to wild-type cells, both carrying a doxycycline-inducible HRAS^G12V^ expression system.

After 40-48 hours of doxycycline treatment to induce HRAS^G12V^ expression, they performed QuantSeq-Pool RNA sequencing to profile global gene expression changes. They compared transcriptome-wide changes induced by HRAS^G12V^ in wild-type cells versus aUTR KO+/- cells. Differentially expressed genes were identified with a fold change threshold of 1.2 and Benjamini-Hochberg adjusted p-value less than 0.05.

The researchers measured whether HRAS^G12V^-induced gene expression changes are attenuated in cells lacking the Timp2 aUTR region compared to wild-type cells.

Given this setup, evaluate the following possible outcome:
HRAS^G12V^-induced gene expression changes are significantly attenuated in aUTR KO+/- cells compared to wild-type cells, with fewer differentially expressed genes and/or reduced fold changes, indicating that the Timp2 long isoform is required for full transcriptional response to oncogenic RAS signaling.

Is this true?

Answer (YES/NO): YES